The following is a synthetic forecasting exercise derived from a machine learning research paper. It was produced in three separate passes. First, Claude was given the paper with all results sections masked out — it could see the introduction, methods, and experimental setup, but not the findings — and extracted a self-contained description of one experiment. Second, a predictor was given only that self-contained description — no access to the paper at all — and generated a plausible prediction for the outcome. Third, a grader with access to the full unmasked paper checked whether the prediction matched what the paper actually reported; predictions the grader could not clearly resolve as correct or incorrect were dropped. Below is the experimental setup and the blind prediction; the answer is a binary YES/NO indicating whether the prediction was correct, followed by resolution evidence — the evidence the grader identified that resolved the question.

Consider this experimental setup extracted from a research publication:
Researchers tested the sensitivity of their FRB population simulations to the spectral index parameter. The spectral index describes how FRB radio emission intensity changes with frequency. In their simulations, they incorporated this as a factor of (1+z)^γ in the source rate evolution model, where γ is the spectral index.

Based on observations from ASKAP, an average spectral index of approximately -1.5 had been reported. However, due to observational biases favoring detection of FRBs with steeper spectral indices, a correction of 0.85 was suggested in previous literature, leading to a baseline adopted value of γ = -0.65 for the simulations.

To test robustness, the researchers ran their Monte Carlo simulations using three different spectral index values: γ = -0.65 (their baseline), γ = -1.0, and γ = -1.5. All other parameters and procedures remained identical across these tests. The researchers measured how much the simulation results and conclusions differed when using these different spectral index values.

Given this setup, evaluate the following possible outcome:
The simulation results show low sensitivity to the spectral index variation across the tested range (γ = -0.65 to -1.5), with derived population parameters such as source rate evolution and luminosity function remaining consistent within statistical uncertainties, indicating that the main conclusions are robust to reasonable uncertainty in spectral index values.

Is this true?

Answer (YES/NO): YES